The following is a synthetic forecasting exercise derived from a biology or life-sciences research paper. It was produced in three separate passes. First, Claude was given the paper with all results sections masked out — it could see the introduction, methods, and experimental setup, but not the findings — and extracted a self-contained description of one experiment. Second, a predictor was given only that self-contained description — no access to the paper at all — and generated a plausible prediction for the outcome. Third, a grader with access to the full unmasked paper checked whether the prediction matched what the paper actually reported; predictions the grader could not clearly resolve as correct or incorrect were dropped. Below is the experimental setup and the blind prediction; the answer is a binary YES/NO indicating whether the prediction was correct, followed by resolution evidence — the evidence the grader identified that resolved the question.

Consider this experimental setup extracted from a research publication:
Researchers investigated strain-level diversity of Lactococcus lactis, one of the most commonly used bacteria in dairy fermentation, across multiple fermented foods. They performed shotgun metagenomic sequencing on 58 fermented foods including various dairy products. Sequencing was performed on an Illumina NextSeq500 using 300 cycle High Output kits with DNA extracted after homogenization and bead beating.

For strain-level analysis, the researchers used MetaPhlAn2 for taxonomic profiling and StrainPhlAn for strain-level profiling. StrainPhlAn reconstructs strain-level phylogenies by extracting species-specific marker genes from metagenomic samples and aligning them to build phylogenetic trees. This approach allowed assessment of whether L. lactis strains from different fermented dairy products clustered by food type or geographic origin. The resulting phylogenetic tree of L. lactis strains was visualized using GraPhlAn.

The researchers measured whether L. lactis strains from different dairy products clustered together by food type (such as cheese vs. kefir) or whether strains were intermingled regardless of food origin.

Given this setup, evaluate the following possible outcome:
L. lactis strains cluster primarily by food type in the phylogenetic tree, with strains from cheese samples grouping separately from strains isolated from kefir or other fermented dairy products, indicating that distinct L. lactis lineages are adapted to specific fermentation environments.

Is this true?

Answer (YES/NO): NO